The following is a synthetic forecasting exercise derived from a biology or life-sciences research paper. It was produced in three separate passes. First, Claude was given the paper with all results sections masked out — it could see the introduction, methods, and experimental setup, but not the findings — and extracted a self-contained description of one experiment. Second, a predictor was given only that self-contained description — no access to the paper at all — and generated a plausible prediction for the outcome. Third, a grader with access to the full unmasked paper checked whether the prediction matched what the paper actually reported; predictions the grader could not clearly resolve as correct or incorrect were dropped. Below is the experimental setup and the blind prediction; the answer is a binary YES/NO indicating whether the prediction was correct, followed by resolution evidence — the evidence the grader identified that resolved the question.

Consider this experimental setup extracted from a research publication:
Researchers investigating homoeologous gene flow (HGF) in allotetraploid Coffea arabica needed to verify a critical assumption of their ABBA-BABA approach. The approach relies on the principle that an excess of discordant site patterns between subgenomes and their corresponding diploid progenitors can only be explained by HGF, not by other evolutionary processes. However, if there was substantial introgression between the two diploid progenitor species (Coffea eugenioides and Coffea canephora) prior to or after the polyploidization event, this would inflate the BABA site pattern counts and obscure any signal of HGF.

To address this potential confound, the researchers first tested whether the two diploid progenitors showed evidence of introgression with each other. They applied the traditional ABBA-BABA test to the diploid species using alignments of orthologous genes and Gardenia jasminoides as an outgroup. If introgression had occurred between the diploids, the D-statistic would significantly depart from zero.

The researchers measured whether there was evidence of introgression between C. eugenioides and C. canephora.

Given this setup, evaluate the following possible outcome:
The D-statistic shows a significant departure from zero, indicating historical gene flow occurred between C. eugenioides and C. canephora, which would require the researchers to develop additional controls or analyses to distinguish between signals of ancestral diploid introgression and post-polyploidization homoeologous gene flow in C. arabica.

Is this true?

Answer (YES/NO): NO